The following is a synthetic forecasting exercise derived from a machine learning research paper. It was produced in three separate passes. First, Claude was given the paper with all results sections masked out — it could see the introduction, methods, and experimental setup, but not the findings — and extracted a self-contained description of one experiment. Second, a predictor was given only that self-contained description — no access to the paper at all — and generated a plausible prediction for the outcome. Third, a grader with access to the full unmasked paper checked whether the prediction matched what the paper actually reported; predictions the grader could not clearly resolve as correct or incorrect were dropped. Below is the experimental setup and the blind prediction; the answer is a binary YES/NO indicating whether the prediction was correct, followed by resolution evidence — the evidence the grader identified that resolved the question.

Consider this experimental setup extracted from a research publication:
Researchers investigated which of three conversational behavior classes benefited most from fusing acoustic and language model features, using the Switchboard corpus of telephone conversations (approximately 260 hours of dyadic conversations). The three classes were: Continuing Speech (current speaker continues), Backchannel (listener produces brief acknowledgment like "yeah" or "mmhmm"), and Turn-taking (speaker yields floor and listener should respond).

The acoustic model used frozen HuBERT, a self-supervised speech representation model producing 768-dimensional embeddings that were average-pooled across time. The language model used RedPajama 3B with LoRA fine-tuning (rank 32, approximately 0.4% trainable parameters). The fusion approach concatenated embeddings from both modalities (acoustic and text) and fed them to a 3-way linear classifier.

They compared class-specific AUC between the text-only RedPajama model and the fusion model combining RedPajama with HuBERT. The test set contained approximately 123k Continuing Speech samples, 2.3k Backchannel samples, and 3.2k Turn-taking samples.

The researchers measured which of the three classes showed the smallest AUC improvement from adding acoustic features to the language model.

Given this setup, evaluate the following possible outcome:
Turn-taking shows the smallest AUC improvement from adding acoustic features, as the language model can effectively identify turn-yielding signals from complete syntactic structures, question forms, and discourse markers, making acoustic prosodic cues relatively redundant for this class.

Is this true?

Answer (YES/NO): NO